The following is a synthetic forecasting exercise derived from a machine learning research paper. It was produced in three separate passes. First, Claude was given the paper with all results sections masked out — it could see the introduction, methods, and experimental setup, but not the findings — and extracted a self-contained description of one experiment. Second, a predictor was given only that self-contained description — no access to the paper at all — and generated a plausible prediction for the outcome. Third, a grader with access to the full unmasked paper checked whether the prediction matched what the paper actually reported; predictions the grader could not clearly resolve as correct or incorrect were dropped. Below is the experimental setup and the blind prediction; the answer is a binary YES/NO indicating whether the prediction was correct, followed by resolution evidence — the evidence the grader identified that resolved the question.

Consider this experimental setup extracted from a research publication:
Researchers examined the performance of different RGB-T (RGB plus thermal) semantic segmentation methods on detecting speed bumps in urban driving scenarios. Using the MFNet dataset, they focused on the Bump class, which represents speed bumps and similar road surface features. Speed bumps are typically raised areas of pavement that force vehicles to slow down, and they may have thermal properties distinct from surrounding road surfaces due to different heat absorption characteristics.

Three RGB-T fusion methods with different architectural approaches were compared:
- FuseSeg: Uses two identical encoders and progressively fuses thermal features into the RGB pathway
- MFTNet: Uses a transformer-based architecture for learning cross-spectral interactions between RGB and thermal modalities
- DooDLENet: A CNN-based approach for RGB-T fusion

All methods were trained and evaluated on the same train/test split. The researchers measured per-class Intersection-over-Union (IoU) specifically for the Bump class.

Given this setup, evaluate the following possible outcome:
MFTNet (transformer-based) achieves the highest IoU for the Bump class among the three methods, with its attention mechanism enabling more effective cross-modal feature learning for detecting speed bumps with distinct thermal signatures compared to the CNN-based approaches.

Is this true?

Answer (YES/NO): NO